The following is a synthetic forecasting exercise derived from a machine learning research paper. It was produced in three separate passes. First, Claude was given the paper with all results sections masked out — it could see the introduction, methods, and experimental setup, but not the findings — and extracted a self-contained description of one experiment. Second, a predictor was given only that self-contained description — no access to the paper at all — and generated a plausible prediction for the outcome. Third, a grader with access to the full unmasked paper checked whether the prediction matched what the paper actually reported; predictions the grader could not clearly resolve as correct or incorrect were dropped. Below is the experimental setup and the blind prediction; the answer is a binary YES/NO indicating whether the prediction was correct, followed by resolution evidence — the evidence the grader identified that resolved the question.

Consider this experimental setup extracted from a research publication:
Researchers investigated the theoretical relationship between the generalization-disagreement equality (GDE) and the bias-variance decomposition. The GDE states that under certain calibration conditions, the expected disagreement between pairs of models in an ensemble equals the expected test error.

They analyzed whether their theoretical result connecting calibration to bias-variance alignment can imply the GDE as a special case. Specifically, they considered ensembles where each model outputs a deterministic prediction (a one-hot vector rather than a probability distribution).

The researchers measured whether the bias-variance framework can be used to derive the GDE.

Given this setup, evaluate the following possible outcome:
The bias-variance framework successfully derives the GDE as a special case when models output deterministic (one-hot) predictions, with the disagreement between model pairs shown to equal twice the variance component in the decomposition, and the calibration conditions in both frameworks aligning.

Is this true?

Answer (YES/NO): NO